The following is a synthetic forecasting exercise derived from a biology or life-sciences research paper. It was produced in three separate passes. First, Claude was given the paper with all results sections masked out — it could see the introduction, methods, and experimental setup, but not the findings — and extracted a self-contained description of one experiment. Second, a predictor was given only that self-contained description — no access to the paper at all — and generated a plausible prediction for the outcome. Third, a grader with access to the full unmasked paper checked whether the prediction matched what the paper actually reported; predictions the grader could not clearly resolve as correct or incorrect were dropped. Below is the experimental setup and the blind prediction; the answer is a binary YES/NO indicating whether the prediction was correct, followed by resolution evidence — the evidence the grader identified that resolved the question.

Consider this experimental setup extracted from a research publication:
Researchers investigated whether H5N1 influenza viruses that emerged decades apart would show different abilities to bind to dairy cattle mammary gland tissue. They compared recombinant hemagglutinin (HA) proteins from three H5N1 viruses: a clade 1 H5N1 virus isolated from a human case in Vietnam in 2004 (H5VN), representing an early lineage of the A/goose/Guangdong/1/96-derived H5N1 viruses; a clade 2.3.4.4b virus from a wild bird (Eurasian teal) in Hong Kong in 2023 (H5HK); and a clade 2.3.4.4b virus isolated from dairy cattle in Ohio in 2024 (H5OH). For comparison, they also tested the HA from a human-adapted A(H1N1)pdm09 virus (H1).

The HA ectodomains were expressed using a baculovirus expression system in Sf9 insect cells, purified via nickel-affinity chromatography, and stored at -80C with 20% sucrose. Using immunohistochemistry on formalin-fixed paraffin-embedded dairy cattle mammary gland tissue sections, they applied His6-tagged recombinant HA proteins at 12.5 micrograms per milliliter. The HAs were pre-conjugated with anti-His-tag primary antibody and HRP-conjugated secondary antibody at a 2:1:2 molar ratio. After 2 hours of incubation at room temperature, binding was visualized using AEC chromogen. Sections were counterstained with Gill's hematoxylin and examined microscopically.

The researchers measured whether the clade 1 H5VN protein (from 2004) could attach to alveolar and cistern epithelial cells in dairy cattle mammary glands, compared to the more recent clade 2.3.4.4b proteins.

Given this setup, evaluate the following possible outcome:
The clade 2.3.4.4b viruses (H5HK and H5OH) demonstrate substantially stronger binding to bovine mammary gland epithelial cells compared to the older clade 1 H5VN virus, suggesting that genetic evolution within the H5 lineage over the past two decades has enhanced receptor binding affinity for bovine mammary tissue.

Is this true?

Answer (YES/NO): NO